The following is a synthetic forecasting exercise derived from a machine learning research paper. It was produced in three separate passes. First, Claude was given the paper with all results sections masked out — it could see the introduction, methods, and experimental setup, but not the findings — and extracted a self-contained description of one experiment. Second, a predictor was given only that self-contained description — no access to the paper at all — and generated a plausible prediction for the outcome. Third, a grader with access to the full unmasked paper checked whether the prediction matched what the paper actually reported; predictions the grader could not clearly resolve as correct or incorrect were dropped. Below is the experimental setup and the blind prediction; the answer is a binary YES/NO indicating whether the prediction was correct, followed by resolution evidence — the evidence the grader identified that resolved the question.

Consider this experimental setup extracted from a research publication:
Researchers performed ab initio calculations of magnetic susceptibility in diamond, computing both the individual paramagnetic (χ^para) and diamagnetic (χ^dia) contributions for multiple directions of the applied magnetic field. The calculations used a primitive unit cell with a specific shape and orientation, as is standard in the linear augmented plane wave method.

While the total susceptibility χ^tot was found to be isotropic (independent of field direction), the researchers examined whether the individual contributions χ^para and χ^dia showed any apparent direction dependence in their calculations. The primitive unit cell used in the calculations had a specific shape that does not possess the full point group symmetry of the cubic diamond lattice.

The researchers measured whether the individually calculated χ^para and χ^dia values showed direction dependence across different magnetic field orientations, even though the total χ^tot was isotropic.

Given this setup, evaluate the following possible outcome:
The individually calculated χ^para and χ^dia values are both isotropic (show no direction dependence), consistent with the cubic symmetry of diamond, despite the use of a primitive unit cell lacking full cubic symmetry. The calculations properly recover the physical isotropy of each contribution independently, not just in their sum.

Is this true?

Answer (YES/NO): NO